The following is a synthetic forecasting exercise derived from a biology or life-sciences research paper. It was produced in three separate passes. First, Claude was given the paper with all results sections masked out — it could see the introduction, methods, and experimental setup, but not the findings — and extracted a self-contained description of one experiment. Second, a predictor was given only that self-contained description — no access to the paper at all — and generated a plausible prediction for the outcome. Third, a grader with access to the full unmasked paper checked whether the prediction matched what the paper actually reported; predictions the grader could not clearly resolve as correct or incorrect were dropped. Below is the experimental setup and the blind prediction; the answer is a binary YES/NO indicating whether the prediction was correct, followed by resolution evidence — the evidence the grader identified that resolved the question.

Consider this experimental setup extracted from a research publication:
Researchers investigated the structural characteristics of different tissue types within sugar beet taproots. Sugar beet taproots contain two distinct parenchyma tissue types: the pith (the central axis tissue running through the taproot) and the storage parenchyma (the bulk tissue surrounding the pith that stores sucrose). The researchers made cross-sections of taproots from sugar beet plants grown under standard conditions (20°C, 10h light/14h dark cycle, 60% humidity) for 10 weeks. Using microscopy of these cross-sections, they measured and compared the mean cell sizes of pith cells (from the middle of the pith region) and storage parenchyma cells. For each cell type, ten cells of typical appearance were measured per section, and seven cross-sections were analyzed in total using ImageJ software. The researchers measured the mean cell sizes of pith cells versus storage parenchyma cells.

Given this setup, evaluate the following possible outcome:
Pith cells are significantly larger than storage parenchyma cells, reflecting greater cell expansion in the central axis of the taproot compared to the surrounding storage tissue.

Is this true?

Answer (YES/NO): YES